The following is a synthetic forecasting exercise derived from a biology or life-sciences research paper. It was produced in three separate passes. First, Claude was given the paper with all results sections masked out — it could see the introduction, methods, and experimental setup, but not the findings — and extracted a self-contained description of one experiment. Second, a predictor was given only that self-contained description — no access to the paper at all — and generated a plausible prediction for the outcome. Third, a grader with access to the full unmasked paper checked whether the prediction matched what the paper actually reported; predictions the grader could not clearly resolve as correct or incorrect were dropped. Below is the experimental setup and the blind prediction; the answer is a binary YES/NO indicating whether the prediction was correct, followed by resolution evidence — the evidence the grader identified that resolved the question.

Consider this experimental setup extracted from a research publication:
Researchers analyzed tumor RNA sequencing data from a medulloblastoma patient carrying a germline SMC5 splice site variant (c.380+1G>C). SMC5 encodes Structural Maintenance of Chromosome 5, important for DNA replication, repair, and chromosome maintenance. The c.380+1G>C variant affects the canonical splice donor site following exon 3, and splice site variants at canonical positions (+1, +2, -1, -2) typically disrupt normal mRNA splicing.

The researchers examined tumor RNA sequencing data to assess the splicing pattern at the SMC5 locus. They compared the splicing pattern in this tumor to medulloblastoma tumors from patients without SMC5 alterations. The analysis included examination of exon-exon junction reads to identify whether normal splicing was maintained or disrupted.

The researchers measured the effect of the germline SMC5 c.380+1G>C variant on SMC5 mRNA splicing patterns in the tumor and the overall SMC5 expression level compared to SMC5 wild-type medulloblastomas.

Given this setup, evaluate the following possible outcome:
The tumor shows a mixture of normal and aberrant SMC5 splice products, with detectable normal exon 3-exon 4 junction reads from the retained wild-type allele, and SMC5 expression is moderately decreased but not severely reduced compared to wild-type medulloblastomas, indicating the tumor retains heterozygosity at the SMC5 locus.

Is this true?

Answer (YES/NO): NO